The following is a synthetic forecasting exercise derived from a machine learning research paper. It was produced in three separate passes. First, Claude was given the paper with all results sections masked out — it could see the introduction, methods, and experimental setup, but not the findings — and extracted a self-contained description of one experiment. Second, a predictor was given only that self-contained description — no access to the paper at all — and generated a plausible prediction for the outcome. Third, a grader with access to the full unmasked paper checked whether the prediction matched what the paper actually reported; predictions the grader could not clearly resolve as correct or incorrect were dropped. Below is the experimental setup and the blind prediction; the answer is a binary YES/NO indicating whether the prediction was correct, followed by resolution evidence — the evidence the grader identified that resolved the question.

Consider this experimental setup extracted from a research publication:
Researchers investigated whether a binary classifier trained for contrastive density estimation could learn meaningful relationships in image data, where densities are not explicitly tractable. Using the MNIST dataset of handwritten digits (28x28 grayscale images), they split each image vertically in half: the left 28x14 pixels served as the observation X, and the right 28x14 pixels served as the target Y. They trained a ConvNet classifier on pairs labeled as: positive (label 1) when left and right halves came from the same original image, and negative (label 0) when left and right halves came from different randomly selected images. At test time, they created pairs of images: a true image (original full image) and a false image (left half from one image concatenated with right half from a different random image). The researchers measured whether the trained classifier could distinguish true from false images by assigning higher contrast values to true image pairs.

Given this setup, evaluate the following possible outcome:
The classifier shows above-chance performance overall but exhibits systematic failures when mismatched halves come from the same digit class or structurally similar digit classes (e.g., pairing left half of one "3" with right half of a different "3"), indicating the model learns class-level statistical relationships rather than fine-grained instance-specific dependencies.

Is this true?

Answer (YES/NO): NO